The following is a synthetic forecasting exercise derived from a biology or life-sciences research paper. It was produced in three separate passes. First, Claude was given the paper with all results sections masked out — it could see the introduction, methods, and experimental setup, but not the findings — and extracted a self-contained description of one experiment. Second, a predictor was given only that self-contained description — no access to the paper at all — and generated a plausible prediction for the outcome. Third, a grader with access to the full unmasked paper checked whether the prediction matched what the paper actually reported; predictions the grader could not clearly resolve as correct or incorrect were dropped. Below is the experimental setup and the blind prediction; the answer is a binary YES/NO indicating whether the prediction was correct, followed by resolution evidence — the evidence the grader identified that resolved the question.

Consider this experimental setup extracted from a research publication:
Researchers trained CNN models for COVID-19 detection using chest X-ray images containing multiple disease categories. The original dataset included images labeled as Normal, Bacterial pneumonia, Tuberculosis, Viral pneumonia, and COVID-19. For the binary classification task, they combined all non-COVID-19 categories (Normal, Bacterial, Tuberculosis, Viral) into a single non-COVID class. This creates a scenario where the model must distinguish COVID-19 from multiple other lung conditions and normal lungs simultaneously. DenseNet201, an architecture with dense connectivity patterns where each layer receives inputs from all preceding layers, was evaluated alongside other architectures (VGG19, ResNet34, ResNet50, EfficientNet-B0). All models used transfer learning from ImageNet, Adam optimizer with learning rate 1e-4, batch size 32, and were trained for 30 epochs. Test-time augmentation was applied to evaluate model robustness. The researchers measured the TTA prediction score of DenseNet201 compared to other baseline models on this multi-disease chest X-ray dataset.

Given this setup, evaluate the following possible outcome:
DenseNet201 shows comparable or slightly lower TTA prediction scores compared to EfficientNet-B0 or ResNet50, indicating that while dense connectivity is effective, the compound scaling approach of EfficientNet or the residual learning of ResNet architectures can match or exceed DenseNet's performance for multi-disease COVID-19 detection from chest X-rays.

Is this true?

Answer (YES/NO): NO